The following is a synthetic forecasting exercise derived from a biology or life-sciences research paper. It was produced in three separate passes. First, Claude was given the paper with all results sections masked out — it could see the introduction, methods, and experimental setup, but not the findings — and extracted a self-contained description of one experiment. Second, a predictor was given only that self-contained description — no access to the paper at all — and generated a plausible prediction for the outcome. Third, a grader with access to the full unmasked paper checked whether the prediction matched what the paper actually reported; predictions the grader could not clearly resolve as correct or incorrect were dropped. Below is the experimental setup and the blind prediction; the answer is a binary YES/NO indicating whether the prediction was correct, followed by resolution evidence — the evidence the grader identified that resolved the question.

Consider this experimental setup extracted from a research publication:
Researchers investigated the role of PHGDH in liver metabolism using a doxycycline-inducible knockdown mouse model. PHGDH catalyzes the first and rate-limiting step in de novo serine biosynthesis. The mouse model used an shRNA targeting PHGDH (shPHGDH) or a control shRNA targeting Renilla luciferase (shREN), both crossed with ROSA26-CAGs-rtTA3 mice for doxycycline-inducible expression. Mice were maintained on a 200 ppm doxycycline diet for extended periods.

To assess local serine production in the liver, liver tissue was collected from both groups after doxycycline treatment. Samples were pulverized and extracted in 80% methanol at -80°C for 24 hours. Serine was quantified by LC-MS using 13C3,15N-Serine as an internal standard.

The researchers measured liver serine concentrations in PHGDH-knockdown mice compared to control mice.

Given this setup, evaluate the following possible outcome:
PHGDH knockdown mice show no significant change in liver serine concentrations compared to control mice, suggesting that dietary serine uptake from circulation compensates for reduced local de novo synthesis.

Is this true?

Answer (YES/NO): NO